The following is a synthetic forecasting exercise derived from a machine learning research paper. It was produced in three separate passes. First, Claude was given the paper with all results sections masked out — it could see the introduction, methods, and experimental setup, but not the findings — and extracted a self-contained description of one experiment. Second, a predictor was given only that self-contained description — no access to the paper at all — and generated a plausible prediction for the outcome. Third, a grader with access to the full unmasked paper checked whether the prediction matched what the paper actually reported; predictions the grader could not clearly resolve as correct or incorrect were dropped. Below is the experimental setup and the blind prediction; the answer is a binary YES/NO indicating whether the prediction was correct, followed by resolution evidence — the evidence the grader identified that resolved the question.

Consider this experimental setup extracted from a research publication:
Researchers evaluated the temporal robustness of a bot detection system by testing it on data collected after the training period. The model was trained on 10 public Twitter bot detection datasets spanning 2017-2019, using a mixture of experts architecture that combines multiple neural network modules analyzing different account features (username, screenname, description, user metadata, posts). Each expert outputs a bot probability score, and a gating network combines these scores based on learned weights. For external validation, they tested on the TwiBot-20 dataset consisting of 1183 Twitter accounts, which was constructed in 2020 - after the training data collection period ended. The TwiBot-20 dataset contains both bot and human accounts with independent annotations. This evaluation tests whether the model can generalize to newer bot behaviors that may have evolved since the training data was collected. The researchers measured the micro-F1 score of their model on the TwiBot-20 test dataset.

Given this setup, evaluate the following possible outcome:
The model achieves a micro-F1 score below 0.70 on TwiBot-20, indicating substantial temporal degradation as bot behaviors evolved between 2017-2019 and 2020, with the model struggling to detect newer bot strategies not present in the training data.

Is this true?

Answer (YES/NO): YES